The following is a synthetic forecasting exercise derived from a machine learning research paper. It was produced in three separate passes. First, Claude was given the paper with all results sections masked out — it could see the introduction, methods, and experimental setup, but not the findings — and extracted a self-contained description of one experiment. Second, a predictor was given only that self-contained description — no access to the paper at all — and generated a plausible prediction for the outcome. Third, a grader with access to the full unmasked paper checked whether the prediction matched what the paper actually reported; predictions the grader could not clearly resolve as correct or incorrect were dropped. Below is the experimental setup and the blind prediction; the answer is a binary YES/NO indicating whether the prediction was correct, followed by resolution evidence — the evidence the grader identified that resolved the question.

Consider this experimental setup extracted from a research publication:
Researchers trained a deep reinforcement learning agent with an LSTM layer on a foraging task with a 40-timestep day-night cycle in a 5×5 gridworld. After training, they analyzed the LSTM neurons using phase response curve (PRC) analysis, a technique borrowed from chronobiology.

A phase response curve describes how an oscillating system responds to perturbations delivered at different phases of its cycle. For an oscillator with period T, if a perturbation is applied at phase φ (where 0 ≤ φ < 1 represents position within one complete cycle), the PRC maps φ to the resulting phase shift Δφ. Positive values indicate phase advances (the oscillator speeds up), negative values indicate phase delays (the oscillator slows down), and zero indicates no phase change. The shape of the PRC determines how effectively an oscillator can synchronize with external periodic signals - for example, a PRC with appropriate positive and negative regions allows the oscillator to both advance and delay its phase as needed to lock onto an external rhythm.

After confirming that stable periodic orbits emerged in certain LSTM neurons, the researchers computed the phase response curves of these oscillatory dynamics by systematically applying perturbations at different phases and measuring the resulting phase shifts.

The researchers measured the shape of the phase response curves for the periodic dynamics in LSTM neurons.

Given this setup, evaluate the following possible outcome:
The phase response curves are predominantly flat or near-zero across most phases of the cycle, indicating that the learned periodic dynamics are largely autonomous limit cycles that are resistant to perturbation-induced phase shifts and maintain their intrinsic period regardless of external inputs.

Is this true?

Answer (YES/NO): NO